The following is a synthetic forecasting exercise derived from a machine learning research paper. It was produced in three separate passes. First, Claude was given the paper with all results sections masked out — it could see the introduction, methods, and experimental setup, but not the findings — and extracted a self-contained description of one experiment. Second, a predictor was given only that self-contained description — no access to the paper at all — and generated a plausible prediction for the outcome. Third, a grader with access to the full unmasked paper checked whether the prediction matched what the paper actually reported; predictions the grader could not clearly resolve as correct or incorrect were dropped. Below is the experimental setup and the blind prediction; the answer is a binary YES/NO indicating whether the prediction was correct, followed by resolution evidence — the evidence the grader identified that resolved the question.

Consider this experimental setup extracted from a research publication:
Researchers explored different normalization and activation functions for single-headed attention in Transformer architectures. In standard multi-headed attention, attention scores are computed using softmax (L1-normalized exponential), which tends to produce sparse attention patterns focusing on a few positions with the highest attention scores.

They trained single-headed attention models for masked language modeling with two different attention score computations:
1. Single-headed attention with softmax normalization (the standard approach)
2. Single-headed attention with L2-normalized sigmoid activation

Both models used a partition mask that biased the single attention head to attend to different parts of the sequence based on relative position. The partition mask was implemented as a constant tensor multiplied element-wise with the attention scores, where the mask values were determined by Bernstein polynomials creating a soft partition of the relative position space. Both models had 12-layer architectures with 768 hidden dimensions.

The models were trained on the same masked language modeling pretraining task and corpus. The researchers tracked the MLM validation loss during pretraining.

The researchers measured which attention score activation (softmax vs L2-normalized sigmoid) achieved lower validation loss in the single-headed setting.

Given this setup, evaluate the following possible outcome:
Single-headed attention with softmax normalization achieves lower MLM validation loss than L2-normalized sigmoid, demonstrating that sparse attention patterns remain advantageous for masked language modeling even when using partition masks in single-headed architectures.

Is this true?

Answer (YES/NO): NO